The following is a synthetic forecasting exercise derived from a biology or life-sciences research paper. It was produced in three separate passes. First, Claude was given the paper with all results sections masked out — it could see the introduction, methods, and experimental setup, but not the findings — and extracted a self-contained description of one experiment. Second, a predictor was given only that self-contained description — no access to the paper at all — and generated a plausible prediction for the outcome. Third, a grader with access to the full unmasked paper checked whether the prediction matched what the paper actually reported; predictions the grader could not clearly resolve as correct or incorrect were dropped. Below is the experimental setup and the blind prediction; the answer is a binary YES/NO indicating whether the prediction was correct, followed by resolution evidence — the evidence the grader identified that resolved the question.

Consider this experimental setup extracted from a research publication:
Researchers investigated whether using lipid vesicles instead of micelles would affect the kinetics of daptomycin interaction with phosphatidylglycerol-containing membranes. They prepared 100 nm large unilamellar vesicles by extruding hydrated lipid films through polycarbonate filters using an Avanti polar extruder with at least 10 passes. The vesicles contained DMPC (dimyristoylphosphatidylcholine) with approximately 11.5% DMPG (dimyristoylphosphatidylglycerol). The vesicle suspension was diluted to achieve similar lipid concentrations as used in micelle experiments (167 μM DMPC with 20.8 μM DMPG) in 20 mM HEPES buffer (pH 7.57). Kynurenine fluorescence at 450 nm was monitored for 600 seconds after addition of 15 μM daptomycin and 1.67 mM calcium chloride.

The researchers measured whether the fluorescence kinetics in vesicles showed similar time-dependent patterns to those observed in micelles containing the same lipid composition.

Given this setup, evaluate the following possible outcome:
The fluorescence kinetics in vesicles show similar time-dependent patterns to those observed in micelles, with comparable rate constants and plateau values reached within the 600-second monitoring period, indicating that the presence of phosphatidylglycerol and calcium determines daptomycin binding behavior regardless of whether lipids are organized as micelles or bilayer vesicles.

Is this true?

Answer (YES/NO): YES